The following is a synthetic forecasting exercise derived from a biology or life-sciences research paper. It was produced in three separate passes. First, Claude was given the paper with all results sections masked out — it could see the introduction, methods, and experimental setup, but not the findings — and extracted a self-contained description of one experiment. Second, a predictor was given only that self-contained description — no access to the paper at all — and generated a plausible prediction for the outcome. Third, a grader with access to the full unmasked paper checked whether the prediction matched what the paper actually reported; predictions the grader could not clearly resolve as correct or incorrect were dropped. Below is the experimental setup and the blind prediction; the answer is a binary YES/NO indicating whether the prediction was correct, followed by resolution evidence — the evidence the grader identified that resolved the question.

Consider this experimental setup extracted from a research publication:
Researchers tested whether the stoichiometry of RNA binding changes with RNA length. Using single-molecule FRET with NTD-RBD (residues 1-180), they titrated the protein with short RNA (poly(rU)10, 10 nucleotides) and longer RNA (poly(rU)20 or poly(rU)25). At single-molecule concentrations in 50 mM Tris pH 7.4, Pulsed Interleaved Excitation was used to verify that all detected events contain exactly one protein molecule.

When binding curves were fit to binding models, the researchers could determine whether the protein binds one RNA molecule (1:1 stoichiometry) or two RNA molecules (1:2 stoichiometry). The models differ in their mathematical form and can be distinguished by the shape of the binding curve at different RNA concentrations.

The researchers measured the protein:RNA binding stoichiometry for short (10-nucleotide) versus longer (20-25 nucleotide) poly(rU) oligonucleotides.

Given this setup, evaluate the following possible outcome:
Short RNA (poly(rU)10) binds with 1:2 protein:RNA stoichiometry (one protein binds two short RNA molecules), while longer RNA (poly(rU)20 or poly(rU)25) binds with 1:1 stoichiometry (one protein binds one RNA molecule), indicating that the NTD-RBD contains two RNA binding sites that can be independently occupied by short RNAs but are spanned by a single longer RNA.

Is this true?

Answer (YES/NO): NO